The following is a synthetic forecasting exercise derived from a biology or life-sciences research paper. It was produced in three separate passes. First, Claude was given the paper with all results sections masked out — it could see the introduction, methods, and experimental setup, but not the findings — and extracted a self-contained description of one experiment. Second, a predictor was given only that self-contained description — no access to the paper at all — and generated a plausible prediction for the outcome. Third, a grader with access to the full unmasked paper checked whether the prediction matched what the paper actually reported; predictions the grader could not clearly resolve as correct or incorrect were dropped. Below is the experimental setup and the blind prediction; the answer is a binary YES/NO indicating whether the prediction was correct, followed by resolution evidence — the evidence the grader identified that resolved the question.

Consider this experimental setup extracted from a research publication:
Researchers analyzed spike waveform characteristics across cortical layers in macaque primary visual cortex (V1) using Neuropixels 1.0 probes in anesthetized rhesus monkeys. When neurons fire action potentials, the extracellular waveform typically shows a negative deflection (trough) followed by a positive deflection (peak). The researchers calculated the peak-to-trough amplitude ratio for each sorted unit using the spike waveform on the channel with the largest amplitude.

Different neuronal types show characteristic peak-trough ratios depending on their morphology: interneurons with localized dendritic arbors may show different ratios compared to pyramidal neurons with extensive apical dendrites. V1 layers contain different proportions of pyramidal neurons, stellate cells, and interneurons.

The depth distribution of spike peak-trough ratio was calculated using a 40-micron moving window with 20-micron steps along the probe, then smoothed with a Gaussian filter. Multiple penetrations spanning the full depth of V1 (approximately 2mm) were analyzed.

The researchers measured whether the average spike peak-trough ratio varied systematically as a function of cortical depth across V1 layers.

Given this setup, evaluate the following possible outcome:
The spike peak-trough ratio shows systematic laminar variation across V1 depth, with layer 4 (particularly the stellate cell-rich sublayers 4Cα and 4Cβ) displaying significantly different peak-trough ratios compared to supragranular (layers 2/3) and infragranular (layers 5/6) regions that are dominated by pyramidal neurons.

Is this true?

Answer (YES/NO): NO